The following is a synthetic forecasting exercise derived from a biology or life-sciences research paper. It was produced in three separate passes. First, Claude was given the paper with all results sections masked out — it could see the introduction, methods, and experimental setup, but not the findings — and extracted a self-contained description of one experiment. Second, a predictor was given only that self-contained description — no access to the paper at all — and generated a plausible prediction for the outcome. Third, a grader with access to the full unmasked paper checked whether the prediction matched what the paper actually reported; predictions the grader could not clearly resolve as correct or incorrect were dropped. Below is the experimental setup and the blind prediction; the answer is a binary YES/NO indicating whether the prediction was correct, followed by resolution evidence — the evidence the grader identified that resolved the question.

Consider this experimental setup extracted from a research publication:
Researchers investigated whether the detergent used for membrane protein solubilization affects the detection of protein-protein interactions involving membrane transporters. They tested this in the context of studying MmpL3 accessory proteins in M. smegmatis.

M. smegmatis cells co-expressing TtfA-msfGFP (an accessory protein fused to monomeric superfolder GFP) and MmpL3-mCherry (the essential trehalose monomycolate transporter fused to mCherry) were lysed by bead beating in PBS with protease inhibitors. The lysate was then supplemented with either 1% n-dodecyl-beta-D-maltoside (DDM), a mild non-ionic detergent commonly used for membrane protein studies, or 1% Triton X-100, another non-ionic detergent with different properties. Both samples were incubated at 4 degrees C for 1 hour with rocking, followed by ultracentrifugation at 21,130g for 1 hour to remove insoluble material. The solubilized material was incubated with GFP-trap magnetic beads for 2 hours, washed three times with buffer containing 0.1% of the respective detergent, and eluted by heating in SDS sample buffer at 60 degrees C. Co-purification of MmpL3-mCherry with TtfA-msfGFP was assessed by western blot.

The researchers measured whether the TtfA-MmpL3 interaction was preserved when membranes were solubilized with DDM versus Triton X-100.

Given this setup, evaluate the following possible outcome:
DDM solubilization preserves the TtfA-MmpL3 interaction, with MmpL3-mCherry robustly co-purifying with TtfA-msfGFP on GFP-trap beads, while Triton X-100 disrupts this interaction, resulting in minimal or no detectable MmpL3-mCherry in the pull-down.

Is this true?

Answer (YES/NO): NO